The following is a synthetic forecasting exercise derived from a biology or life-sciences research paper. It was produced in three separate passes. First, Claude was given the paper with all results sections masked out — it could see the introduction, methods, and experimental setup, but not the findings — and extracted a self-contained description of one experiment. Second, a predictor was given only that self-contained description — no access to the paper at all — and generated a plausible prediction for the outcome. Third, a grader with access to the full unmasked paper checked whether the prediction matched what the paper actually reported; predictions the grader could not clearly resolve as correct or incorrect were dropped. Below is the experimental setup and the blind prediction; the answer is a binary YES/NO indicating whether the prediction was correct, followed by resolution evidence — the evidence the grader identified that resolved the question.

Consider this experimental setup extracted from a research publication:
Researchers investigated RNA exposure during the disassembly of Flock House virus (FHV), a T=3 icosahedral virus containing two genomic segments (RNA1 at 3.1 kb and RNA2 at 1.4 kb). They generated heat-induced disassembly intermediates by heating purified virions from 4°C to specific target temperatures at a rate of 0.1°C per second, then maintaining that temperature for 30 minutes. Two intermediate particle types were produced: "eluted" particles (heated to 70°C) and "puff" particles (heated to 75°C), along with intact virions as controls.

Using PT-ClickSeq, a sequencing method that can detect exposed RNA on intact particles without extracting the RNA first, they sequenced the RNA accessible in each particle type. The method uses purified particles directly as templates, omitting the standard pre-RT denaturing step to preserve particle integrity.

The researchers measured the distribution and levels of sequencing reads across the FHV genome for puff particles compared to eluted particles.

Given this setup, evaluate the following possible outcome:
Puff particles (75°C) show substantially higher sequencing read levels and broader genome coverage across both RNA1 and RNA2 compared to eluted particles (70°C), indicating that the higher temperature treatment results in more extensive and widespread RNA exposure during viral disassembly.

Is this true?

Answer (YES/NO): NO